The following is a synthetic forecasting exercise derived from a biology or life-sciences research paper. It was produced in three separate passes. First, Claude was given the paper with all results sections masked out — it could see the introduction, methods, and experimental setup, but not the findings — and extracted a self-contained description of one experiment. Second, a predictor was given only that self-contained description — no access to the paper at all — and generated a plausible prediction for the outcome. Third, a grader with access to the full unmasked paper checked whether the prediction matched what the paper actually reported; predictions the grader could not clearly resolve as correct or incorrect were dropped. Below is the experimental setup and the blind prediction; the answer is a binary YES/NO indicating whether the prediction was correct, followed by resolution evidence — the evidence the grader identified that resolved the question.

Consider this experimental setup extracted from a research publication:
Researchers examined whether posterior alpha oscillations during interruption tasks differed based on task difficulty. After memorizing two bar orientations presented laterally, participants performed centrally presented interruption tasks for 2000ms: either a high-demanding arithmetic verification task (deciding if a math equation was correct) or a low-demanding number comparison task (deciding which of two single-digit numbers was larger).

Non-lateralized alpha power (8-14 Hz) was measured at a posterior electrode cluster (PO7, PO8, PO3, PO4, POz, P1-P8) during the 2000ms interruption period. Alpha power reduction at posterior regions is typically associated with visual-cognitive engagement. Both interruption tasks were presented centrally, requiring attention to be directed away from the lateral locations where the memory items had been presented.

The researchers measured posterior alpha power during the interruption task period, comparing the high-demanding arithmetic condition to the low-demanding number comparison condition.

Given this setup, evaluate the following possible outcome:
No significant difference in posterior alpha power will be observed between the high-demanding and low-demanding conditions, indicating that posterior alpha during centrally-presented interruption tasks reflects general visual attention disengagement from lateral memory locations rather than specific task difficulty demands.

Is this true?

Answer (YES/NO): YES